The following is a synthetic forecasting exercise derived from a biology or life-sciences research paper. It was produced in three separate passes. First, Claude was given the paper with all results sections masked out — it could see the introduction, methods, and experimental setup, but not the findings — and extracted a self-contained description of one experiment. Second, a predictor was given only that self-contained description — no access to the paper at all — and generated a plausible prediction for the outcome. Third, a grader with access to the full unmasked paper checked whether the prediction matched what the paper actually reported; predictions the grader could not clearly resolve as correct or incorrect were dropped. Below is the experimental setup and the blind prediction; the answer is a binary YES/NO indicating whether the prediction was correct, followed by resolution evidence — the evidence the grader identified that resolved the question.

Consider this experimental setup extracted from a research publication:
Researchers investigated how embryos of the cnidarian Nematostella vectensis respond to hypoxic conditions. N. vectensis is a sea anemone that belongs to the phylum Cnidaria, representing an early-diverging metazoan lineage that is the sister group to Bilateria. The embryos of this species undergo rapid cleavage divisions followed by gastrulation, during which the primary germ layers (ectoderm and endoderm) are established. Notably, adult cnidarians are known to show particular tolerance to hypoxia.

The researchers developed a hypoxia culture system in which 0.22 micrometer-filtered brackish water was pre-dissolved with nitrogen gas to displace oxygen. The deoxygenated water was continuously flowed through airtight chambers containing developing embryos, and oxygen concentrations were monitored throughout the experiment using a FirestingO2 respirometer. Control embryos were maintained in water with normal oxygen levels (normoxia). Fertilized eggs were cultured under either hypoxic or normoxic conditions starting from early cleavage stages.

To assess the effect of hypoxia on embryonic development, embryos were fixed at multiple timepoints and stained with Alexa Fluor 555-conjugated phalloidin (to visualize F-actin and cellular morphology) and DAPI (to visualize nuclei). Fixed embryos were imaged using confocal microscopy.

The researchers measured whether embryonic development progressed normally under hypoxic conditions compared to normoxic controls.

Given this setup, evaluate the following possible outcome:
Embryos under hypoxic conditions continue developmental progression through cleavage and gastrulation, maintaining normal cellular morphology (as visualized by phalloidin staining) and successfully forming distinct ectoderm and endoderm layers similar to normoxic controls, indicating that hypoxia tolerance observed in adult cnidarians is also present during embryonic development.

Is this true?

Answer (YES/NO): NO